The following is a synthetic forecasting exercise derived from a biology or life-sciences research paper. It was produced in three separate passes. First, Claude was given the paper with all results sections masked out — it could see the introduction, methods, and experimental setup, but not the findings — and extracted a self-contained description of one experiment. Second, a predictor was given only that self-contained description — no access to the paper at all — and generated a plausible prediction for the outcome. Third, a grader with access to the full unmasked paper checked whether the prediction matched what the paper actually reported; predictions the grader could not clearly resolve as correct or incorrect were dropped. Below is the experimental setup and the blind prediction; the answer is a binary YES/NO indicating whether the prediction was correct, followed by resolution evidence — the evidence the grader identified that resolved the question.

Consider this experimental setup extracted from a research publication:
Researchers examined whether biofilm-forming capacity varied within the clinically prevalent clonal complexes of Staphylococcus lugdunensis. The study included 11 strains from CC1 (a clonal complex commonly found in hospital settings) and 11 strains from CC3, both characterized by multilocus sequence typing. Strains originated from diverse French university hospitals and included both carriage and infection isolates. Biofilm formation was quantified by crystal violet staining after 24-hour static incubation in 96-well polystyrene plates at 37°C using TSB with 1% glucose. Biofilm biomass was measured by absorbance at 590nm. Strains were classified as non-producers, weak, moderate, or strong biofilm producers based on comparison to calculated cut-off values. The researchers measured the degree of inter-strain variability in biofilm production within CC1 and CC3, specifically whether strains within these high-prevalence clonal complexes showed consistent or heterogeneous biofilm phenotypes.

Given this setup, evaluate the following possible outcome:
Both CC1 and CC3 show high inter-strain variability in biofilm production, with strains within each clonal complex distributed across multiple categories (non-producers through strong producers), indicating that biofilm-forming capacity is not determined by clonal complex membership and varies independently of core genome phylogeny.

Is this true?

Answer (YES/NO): NO